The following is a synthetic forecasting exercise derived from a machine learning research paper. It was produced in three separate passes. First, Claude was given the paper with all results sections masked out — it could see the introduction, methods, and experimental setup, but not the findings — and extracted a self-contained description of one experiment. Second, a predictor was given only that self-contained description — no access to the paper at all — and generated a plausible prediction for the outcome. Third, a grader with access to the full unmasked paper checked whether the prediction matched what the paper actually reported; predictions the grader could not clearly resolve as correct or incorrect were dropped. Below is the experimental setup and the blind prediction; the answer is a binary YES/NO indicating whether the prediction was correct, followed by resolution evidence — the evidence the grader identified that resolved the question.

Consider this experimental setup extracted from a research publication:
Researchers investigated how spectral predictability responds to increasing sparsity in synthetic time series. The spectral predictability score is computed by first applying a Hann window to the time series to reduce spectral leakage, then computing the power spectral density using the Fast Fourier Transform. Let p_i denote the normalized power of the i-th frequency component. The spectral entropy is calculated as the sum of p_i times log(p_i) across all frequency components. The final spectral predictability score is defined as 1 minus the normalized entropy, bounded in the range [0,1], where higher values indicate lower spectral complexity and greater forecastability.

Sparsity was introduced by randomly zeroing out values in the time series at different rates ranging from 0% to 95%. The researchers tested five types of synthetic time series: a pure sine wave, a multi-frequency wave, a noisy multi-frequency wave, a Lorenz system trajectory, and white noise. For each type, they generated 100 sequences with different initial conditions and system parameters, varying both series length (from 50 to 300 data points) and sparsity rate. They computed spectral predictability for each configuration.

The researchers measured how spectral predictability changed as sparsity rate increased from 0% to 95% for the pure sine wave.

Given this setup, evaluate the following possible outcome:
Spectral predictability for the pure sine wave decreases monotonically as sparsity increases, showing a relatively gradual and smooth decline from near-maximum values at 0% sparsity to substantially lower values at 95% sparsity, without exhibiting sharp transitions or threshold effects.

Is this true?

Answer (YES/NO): NO